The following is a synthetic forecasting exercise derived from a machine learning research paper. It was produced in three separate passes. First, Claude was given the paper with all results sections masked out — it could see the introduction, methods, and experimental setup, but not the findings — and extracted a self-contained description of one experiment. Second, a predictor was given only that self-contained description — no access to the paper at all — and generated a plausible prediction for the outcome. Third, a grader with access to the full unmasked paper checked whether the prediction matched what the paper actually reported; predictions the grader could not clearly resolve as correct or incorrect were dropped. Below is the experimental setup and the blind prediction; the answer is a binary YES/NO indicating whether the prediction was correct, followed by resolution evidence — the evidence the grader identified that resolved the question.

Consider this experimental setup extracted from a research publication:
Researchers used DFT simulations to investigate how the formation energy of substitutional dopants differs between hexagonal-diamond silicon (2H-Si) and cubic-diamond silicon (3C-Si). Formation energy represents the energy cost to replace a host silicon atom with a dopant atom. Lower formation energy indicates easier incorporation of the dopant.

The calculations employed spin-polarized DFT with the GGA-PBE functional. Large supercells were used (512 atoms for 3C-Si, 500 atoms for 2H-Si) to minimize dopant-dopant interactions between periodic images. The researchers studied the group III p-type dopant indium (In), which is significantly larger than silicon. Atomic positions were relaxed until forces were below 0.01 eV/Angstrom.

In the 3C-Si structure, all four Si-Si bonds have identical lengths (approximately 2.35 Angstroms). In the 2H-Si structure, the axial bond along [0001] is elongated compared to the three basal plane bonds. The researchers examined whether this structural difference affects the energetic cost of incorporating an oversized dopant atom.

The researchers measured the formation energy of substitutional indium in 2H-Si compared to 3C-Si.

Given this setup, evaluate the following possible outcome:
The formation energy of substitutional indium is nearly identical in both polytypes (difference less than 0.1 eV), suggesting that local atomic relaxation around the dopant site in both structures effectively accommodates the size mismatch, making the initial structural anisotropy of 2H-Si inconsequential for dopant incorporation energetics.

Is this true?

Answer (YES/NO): NO